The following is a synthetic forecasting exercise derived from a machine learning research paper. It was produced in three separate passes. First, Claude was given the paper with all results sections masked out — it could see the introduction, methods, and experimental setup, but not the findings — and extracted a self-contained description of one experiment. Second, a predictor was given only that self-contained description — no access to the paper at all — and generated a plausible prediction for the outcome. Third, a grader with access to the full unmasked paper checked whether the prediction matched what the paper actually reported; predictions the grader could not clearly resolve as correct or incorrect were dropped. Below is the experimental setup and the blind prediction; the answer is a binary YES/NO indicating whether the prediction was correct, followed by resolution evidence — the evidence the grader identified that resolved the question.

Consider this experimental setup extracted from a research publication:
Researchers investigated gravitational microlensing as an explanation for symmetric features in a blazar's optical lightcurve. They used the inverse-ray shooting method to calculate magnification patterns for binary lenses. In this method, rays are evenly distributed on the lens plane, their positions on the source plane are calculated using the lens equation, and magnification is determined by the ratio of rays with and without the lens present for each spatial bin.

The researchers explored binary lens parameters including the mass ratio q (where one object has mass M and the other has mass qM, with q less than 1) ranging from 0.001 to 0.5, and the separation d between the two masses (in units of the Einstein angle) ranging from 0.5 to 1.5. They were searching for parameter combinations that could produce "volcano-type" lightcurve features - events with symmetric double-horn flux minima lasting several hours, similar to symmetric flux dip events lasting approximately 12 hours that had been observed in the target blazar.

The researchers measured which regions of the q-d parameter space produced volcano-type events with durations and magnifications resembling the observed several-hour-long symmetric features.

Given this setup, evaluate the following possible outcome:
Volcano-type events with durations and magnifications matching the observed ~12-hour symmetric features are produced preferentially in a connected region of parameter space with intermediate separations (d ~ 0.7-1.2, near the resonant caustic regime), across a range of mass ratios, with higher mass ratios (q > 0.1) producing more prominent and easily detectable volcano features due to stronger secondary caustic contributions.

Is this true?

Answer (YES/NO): NO